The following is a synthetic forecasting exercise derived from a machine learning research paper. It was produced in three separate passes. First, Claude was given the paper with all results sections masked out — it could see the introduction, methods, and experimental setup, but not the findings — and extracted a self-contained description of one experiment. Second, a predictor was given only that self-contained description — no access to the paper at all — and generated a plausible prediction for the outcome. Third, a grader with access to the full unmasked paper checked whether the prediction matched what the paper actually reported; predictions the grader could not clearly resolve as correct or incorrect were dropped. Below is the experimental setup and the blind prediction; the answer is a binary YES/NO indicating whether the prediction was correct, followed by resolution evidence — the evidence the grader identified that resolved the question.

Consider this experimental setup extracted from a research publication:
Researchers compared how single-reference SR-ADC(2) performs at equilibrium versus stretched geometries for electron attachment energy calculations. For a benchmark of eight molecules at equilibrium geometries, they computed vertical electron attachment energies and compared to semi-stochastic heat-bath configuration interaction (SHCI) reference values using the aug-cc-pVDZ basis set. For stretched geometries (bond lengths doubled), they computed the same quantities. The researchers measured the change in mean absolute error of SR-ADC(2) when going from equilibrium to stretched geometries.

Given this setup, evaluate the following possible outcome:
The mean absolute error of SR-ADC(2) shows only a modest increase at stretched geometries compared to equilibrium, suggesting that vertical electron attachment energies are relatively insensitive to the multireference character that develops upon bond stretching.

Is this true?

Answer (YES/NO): NO